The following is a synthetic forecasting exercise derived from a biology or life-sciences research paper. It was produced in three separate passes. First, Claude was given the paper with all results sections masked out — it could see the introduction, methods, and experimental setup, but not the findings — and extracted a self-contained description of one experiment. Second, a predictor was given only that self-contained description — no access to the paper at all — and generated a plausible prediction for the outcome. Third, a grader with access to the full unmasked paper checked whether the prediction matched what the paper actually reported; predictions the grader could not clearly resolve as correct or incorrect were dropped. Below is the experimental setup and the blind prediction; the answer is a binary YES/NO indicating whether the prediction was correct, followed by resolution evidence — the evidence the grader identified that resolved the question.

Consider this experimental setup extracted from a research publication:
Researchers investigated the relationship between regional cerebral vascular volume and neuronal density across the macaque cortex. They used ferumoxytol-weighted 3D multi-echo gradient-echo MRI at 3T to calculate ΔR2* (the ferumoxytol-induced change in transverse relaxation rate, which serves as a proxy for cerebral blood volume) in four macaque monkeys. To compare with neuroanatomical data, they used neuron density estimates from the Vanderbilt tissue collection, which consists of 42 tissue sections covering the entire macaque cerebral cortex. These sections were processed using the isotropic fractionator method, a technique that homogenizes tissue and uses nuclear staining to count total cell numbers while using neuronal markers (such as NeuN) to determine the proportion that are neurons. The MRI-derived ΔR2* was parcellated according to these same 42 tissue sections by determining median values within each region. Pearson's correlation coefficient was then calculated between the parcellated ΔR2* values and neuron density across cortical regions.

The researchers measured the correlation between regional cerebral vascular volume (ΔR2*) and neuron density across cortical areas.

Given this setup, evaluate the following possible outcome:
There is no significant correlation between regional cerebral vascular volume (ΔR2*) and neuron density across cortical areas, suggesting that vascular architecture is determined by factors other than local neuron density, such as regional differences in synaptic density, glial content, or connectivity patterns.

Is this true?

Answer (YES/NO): NO